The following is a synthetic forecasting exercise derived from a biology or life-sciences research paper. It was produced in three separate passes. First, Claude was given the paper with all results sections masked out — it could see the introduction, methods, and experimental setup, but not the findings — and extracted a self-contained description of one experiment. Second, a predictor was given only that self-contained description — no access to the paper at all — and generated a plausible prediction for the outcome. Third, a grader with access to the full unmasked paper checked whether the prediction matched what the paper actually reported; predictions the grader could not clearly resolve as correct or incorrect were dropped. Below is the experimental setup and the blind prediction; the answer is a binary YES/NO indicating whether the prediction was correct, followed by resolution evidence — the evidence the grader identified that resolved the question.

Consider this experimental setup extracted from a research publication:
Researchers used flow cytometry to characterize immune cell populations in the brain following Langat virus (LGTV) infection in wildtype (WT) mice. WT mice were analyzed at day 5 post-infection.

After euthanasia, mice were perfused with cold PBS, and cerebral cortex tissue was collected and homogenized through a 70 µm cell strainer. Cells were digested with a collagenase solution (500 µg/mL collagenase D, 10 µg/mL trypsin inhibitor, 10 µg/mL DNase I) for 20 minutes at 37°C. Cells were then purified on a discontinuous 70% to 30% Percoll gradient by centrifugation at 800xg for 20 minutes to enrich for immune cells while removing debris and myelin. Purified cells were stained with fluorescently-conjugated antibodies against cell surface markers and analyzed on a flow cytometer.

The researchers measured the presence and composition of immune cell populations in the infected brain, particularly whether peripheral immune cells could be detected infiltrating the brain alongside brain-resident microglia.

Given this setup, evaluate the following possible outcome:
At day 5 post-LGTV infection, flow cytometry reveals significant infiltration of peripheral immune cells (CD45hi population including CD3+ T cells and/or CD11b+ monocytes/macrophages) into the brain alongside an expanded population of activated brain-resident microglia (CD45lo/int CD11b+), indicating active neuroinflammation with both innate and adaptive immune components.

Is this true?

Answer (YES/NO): NO